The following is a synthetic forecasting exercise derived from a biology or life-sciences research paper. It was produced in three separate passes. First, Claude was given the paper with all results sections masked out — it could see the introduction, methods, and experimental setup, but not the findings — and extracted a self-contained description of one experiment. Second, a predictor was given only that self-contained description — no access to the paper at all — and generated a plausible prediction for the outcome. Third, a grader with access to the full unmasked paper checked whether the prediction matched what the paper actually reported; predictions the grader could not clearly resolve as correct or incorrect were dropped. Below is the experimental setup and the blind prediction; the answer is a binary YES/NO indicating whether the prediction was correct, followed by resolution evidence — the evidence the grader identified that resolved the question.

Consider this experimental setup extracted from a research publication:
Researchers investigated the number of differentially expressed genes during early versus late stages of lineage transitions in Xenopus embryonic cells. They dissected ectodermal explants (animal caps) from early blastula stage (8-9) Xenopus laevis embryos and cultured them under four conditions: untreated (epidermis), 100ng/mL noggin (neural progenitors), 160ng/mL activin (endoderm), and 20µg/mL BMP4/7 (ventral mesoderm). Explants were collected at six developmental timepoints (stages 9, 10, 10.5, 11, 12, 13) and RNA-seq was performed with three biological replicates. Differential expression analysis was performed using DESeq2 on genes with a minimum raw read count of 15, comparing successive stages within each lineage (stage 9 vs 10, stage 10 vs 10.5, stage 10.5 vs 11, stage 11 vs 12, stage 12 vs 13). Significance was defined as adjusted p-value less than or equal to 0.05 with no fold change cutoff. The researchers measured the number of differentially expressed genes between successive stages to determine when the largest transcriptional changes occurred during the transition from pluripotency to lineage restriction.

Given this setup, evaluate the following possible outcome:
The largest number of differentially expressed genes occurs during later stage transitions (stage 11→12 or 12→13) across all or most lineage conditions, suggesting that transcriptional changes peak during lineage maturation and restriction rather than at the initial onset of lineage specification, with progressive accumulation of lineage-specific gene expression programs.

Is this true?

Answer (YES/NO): NO